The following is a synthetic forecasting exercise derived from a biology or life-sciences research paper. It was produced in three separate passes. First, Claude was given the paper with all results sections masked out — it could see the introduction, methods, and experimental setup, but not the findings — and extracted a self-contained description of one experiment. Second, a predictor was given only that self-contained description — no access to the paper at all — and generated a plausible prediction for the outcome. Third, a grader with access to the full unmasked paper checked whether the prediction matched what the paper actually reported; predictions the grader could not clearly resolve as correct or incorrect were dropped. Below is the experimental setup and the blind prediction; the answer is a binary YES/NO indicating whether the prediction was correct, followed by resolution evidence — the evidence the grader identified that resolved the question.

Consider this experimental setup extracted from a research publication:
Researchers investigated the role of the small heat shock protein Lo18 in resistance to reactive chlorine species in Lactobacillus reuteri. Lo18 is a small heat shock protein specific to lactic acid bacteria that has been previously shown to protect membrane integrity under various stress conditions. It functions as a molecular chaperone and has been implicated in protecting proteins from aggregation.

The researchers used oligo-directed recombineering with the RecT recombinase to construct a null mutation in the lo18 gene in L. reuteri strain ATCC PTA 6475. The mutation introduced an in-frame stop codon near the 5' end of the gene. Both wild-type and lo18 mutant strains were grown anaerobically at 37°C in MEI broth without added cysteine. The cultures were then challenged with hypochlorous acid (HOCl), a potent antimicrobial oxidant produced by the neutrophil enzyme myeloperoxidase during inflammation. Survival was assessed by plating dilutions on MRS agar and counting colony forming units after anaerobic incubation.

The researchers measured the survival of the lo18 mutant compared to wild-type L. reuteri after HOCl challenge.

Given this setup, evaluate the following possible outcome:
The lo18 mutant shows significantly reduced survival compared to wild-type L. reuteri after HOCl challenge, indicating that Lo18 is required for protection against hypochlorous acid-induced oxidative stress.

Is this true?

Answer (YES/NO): NO